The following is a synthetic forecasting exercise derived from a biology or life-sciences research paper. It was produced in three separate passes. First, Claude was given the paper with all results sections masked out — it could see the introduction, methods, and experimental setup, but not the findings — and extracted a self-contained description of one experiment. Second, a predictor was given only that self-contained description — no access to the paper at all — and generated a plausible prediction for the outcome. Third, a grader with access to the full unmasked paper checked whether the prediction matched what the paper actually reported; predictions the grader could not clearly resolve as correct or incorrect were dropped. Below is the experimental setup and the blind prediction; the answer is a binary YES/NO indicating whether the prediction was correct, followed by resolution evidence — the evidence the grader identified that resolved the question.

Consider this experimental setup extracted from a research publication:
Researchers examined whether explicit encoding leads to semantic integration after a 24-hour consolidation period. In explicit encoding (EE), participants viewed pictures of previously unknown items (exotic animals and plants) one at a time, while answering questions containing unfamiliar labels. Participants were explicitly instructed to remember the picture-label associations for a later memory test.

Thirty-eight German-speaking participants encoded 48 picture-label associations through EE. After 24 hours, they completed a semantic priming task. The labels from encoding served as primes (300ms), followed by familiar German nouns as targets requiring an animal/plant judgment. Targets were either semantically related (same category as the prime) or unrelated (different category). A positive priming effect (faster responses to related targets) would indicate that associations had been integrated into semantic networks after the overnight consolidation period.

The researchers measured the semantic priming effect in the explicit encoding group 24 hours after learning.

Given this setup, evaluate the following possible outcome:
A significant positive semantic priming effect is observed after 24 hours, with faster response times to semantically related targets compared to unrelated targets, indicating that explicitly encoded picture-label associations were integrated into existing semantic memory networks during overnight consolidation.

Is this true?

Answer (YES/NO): NO